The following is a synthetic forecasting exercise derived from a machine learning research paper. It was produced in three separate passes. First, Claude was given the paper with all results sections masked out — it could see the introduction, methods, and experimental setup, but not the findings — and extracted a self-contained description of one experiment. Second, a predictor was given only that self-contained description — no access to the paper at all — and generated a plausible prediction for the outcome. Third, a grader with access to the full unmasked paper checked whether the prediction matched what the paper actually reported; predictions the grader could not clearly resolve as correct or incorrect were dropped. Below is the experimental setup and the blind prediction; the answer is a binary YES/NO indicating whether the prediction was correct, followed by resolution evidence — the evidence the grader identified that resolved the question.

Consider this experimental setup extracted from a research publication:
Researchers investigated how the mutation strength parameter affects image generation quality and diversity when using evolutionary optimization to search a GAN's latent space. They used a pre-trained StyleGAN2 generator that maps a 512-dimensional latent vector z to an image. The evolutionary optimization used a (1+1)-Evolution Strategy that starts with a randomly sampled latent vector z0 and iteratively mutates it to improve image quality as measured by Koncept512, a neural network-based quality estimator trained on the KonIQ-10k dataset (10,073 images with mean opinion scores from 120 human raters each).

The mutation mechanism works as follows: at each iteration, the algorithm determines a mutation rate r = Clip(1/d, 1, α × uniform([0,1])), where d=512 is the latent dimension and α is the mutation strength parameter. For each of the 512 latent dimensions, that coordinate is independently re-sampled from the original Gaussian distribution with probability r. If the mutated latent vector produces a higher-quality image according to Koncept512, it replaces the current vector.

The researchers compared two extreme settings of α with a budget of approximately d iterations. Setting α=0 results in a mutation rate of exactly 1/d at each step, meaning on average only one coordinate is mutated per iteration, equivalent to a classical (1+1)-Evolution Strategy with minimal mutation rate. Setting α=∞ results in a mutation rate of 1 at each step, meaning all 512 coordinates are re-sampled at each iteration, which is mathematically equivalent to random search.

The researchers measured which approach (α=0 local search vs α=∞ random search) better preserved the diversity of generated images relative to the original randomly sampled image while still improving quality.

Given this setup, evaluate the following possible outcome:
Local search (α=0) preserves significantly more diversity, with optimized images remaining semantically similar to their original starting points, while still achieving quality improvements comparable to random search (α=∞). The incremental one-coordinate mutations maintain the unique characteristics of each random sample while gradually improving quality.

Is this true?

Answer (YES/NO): NO